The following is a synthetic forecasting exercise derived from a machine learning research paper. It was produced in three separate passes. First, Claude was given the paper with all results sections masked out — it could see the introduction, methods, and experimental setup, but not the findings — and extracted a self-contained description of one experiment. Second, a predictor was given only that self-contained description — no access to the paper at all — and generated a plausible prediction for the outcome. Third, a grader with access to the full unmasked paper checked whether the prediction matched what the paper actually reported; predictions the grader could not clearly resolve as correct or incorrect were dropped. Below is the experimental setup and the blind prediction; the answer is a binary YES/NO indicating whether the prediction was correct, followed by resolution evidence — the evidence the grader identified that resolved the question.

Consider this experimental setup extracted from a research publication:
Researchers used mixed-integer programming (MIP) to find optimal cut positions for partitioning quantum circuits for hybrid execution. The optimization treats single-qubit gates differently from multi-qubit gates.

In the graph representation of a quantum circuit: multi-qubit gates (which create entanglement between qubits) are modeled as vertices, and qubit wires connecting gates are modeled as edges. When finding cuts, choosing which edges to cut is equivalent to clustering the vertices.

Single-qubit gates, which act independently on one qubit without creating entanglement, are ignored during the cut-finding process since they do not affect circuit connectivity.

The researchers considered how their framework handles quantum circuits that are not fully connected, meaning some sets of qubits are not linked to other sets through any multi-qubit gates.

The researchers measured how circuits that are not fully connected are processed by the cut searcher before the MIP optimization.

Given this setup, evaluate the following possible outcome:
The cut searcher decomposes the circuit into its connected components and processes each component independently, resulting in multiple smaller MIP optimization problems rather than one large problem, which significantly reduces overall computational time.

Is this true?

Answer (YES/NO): NO